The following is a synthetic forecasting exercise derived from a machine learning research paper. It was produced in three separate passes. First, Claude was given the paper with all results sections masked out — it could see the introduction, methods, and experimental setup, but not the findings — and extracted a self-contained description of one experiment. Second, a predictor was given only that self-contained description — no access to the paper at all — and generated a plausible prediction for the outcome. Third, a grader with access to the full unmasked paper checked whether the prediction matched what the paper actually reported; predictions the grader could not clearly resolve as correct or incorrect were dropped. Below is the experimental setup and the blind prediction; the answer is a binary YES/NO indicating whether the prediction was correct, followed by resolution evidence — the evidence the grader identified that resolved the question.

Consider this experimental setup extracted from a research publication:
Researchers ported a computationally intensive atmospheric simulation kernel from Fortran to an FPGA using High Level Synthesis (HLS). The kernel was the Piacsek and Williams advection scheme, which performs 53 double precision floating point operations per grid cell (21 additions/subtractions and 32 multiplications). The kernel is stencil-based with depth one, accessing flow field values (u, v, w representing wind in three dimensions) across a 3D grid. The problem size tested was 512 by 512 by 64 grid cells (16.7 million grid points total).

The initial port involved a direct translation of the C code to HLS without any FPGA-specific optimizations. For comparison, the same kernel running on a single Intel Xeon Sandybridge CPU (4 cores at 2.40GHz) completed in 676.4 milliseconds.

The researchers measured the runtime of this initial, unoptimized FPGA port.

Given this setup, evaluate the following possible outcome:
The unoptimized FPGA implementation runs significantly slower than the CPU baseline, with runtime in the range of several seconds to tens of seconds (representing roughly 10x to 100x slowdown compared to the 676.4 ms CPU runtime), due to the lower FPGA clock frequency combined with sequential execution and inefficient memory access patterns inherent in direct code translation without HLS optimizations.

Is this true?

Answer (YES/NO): YES